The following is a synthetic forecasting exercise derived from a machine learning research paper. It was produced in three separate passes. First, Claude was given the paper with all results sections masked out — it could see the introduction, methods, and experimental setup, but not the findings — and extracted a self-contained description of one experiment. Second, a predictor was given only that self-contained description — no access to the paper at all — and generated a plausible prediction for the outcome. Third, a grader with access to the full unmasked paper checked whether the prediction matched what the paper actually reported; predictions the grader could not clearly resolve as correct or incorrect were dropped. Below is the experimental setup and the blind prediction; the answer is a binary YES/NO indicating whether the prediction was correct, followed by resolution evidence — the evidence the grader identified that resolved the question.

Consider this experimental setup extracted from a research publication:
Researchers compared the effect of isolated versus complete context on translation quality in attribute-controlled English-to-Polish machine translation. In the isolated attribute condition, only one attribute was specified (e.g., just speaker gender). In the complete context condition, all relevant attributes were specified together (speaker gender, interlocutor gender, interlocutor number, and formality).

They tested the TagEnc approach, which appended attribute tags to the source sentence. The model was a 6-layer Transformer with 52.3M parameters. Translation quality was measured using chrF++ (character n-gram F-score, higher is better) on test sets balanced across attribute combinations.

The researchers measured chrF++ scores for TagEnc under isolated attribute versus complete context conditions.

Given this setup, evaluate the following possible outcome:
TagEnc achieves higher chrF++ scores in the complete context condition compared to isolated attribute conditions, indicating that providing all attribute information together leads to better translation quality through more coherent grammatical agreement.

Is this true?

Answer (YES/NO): YES